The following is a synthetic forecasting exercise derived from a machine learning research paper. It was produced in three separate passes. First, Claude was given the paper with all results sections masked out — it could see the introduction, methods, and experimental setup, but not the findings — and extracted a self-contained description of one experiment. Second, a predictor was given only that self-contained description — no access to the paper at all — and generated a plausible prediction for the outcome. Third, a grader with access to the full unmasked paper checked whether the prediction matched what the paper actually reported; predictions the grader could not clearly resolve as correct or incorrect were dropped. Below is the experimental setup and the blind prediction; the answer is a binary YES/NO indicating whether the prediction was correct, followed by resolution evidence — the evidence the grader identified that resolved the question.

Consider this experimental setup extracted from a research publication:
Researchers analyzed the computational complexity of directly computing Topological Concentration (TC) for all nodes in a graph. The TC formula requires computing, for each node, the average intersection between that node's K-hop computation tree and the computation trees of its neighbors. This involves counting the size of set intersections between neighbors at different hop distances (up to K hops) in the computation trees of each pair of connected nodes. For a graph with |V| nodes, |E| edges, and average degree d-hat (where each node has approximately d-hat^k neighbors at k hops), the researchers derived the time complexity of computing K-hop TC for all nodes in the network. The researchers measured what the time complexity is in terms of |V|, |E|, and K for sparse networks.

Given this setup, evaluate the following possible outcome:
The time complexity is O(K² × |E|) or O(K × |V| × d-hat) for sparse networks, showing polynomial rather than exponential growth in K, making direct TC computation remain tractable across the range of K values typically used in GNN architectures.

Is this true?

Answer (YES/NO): NO